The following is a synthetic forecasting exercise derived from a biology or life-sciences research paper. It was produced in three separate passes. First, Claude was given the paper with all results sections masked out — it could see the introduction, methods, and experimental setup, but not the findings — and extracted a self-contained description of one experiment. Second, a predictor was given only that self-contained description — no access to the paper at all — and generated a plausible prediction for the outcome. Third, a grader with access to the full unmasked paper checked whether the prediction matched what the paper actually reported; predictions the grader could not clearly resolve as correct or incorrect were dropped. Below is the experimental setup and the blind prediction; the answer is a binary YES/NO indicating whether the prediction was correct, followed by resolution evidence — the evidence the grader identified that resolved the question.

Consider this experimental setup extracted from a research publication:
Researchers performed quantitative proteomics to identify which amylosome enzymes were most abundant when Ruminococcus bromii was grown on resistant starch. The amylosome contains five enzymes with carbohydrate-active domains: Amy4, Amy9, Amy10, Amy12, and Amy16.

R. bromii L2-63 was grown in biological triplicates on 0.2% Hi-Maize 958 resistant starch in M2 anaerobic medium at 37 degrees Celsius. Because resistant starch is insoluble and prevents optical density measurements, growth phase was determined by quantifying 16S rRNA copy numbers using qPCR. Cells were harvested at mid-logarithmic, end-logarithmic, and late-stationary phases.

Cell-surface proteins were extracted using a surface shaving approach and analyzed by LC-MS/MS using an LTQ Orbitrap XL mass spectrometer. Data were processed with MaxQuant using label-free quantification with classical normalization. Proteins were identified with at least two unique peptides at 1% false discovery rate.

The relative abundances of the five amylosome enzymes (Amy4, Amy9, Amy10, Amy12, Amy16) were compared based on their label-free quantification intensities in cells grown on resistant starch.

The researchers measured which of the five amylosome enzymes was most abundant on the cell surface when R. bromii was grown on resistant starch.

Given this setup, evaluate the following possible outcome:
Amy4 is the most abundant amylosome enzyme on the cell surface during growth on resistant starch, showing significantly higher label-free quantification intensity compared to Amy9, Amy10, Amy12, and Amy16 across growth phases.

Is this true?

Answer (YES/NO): YES